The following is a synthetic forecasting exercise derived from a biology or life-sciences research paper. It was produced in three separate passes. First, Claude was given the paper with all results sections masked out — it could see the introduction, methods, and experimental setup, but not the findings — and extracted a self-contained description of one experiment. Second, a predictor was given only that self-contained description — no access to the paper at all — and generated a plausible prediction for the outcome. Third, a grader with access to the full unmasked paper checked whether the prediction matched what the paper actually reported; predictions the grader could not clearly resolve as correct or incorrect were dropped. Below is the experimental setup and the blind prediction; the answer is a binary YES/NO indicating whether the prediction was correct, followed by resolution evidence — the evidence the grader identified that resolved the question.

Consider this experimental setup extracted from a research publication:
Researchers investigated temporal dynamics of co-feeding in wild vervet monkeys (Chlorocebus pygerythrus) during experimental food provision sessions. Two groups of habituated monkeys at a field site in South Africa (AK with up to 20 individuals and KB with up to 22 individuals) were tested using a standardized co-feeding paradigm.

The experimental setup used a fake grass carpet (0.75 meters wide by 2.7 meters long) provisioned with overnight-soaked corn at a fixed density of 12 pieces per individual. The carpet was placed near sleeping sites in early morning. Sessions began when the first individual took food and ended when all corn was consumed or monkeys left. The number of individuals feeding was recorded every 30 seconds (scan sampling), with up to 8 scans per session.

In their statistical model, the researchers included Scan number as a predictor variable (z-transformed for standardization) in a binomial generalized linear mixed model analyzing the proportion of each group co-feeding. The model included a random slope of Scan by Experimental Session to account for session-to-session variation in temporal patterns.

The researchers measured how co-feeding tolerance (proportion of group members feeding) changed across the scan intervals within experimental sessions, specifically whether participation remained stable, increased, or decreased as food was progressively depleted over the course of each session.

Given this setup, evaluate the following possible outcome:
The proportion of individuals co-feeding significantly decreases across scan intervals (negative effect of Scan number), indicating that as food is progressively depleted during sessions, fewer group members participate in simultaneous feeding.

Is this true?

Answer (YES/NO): YES